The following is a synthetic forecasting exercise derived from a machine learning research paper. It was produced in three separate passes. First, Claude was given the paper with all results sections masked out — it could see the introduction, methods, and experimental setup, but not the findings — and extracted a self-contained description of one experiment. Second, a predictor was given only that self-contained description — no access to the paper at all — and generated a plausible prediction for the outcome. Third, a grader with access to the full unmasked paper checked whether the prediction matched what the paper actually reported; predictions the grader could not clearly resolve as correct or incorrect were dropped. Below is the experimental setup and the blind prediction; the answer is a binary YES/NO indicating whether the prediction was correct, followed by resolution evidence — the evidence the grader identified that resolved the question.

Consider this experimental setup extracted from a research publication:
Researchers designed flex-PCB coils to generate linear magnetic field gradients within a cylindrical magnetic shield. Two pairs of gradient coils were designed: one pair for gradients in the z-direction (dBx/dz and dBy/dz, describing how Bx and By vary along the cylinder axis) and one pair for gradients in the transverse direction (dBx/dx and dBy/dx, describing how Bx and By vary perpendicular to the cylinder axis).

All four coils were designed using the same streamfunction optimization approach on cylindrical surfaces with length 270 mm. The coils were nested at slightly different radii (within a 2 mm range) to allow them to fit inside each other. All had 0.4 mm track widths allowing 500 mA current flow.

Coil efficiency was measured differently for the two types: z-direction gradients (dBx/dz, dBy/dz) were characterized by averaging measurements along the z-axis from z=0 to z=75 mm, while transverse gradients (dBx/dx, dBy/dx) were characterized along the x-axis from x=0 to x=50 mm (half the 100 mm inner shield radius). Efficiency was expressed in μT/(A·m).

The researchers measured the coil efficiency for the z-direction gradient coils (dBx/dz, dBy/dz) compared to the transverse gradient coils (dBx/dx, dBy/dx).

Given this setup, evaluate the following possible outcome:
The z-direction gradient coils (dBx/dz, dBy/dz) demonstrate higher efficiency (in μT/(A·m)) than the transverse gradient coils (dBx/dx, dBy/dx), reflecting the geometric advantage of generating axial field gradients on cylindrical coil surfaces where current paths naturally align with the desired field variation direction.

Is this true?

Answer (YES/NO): NO